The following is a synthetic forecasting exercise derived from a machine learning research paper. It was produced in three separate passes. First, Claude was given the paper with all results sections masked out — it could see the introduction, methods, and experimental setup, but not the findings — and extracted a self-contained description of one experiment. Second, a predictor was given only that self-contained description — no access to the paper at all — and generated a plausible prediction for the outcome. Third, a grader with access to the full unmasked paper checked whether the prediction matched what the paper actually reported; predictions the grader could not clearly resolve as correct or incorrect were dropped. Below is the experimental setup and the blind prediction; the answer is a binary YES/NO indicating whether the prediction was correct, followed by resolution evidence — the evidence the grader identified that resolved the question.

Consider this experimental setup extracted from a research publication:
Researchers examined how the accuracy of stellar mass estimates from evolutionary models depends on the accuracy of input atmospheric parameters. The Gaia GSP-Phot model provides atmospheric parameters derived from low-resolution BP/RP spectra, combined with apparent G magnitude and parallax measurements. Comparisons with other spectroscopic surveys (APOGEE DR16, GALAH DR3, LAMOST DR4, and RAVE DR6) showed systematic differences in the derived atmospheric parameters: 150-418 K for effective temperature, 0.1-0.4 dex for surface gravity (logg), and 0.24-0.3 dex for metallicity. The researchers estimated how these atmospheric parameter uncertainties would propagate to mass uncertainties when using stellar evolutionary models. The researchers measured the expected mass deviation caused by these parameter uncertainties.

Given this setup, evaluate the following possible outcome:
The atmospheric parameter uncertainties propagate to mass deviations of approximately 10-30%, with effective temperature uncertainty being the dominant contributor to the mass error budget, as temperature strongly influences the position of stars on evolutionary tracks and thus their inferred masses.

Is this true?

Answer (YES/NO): NO